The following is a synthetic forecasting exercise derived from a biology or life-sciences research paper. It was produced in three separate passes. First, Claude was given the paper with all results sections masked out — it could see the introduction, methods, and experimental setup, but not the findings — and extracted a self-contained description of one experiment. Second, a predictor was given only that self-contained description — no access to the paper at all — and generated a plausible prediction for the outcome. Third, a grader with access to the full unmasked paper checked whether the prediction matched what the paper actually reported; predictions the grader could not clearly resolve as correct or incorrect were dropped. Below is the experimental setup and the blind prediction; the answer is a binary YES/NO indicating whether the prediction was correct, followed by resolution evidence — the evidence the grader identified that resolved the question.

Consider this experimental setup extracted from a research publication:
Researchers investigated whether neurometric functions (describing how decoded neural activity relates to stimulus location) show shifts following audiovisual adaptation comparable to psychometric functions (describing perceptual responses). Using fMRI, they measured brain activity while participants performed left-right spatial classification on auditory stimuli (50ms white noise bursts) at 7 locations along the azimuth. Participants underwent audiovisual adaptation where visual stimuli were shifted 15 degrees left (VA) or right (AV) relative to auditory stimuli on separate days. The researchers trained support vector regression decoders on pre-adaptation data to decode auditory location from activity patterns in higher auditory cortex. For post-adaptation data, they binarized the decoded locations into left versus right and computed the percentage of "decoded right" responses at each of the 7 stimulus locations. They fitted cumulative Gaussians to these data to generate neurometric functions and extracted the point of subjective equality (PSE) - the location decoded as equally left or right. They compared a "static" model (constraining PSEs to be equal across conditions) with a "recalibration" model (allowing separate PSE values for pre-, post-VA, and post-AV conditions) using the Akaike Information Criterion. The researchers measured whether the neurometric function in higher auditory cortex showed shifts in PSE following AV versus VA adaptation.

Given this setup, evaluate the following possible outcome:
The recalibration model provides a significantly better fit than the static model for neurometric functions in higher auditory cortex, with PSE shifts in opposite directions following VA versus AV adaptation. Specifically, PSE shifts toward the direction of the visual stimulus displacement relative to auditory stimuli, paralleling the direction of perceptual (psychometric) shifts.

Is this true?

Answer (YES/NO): YES